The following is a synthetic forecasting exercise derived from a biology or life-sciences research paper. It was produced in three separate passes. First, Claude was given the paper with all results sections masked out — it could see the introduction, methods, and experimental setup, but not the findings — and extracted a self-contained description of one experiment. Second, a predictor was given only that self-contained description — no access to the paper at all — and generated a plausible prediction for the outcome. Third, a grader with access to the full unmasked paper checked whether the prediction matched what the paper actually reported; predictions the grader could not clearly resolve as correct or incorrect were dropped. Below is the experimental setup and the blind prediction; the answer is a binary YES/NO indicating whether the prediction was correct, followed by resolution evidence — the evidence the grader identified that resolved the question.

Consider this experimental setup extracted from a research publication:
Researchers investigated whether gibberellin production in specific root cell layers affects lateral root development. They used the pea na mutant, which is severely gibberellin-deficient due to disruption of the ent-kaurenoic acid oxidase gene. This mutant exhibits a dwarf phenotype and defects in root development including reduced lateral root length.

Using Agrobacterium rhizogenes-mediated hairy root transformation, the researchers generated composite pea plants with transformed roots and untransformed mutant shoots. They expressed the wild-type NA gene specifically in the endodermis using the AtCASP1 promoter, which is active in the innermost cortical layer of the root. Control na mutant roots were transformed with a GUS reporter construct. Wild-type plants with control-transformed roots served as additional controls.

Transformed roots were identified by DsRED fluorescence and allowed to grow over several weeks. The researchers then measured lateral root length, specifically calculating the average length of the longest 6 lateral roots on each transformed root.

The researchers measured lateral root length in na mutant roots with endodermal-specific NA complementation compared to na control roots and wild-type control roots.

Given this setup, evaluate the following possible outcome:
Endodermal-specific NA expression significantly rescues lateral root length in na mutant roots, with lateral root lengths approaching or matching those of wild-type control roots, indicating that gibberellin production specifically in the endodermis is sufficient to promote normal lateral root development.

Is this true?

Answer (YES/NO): YES